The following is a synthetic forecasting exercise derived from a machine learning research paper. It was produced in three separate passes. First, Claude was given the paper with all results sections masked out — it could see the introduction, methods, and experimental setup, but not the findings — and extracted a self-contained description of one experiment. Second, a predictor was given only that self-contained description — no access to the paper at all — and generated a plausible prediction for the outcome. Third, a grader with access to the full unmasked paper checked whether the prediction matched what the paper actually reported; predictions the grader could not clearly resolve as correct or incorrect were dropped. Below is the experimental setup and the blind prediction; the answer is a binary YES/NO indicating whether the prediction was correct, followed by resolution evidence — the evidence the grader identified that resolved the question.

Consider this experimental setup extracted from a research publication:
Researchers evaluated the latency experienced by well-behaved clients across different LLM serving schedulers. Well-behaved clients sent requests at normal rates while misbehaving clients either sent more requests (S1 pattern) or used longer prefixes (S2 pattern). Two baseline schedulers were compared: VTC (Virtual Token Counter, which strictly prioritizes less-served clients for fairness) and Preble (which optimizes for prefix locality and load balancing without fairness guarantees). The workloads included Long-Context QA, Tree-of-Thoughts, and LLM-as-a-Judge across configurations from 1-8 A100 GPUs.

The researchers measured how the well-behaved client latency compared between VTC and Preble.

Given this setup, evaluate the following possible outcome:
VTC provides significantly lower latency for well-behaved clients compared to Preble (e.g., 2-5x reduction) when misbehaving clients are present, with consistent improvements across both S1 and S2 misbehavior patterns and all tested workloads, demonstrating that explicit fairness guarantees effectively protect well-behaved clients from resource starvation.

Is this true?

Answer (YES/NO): NO